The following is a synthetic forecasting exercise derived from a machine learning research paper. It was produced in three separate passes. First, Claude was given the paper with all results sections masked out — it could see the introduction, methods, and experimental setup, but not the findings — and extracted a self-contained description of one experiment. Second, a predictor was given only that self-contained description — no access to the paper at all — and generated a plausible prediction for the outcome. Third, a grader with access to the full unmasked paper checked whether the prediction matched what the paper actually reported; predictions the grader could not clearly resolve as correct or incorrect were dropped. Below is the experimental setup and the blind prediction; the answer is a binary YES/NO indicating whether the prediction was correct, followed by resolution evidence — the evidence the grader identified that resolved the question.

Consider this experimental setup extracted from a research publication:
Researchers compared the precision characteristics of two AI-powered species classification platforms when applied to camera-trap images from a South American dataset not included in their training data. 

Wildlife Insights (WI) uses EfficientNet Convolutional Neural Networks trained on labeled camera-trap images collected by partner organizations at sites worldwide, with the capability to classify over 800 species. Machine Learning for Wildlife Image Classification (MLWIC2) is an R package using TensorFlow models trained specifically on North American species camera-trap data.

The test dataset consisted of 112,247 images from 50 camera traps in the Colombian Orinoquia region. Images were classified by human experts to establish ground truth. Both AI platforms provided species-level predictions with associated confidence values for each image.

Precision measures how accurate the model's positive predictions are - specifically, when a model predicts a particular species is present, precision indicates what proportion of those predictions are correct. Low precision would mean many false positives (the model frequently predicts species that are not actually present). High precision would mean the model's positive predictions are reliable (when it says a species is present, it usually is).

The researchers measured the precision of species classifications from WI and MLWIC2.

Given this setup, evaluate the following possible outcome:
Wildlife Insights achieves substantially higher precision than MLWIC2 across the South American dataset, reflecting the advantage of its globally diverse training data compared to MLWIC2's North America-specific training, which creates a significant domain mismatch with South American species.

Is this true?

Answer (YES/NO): NO